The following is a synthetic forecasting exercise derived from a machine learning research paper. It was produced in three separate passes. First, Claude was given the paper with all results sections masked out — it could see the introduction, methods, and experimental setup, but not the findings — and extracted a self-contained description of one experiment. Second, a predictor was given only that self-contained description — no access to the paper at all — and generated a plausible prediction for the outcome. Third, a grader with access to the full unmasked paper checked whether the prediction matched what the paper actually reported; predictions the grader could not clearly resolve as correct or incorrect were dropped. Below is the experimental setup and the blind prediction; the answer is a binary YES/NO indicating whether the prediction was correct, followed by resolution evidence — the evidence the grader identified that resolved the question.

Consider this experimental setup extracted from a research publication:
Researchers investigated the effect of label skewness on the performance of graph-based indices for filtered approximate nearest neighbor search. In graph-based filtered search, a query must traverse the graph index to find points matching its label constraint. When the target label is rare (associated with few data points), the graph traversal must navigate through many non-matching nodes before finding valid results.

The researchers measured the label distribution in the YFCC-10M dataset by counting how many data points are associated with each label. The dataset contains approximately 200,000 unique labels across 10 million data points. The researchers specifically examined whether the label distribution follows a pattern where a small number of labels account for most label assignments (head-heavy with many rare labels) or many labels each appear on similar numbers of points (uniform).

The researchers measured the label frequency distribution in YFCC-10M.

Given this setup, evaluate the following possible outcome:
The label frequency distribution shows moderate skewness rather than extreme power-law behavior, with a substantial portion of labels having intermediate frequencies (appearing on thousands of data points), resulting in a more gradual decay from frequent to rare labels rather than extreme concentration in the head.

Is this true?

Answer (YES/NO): NO